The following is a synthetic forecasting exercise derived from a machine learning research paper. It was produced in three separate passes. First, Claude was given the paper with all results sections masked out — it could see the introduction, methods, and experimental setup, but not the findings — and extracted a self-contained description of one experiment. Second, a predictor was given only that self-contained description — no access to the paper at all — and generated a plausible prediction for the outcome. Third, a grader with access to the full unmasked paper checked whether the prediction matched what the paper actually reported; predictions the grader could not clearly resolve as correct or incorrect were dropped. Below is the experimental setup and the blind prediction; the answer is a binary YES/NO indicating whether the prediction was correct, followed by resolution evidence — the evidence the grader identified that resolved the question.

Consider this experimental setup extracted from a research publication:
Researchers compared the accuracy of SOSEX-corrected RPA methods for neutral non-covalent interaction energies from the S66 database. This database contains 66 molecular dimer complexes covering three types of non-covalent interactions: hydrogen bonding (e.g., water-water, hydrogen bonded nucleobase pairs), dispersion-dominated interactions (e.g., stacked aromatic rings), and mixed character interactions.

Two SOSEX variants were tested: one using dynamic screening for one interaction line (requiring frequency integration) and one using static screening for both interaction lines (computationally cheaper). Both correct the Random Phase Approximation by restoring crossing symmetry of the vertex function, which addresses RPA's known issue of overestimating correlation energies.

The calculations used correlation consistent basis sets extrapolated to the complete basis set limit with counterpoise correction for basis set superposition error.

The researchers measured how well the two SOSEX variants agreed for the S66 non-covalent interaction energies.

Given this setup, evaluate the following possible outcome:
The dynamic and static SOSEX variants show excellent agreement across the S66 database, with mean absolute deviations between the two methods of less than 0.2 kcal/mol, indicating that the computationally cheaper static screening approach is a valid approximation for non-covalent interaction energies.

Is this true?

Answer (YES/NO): NO